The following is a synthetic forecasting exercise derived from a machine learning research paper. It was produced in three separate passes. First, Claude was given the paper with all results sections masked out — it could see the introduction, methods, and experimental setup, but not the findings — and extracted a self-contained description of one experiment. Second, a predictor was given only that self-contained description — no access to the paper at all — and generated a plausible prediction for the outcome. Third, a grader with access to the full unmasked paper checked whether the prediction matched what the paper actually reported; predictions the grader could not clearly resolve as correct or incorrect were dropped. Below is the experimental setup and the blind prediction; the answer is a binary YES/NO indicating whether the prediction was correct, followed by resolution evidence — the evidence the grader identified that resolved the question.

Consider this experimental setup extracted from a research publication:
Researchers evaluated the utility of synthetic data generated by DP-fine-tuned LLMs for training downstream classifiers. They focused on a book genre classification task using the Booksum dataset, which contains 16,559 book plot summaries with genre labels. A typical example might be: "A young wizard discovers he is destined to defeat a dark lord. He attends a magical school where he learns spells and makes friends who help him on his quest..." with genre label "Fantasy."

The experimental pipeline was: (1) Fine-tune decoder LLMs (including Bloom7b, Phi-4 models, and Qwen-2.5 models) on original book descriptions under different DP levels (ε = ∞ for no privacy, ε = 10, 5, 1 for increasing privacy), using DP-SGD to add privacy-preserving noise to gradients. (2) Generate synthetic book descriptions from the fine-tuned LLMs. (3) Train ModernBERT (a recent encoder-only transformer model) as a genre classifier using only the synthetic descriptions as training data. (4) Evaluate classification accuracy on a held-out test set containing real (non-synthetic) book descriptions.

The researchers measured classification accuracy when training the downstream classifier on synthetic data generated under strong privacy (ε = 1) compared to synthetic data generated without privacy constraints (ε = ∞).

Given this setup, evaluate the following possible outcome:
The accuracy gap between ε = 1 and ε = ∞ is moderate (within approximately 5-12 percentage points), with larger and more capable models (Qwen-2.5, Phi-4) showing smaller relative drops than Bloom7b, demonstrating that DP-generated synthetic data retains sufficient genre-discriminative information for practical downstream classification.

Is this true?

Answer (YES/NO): NO